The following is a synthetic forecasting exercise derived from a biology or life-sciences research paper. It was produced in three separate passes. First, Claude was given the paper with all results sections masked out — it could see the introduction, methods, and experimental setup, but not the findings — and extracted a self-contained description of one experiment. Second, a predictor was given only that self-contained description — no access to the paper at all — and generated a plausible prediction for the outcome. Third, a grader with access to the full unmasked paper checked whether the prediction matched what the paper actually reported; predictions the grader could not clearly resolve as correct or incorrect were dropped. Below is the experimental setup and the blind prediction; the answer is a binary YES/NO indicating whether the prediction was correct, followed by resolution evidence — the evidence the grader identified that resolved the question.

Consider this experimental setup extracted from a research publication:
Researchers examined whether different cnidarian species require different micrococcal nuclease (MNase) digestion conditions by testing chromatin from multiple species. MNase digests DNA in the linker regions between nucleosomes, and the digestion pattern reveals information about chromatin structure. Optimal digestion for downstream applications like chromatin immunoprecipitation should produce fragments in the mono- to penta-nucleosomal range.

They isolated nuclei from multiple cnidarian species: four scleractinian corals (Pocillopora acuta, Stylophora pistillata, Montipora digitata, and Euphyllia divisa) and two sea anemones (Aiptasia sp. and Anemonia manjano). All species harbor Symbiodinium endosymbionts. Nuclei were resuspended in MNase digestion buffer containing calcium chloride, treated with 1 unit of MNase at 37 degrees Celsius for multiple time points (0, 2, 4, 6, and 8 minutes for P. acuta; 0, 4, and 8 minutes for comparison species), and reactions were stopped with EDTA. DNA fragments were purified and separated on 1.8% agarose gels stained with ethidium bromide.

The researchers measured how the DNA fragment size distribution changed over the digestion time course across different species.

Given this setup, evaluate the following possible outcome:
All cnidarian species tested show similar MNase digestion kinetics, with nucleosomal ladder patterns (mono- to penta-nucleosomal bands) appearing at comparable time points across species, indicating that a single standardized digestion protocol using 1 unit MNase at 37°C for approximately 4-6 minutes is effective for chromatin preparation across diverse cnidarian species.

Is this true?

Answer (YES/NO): NO